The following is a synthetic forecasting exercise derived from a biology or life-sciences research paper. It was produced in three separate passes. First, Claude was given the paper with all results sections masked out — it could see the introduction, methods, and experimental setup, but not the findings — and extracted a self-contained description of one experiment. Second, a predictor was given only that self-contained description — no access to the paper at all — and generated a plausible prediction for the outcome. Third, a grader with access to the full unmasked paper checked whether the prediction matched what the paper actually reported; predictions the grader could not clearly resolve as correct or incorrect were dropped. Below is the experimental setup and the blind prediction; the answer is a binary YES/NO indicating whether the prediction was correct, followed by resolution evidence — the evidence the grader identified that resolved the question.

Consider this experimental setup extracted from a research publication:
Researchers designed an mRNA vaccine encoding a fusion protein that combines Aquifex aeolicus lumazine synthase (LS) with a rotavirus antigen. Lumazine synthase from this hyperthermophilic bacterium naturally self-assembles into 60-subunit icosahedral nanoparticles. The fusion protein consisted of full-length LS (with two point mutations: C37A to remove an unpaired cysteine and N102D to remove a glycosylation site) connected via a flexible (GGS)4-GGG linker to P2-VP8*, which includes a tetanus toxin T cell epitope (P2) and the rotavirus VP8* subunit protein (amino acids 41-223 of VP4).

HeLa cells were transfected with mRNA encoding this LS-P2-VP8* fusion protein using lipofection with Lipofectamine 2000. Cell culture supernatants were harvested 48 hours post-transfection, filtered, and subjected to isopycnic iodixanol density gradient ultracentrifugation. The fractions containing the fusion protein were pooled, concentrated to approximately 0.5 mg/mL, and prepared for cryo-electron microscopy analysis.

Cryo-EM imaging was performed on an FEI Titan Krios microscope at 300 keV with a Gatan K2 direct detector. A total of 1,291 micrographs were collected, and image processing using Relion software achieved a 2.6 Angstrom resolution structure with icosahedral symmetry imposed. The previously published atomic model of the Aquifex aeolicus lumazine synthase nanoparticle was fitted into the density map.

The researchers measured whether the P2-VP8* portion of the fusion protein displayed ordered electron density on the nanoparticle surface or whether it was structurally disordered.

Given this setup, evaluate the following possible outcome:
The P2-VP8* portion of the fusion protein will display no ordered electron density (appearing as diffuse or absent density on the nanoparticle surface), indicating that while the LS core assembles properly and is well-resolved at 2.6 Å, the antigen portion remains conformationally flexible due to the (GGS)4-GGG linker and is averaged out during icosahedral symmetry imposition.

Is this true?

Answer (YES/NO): YES